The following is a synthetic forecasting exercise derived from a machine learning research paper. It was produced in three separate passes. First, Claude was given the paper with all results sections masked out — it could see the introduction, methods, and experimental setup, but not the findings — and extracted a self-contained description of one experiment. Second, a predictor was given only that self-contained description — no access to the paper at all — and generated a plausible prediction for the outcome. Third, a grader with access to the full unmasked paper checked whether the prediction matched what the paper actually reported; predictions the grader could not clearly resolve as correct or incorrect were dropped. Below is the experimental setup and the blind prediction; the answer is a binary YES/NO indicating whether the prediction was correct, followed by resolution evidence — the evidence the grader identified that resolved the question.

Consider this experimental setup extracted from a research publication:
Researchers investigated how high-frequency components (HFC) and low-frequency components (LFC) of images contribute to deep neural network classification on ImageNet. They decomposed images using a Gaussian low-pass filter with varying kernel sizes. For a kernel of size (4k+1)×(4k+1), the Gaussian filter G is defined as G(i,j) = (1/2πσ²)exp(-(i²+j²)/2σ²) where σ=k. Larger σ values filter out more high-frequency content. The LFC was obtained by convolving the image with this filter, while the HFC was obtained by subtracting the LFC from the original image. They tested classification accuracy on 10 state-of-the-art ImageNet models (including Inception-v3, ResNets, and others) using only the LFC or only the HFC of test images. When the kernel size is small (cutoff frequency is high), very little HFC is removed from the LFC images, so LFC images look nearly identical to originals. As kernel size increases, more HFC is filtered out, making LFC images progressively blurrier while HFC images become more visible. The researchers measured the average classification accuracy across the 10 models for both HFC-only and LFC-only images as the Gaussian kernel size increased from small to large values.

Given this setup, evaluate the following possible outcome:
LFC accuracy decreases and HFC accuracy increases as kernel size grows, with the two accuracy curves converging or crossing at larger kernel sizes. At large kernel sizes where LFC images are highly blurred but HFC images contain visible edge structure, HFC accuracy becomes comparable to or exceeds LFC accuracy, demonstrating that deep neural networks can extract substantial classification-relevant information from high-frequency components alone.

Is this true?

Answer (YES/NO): YES